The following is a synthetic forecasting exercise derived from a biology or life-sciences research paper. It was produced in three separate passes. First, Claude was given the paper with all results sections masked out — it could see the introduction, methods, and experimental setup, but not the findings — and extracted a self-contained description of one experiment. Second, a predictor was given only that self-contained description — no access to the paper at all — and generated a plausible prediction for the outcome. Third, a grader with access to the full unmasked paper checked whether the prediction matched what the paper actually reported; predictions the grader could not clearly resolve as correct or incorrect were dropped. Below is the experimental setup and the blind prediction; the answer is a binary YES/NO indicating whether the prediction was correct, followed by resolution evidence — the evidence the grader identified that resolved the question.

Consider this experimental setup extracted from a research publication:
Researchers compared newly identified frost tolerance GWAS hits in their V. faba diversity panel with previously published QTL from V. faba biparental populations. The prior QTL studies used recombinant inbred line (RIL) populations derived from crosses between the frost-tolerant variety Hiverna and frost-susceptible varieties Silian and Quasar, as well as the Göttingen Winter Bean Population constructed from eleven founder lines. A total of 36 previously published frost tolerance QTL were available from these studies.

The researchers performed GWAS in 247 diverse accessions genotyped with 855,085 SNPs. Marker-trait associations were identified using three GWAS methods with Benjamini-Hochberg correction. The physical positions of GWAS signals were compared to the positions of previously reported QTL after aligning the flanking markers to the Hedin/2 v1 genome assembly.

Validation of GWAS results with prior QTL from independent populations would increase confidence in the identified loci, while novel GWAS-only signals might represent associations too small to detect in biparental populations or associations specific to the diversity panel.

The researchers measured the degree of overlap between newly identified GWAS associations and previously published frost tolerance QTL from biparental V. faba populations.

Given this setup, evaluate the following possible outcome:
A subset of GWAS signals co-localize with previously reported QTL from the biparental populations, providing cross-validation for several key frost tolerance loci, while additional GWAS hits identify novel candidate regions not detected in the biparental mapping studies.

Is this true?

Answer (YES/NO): YES